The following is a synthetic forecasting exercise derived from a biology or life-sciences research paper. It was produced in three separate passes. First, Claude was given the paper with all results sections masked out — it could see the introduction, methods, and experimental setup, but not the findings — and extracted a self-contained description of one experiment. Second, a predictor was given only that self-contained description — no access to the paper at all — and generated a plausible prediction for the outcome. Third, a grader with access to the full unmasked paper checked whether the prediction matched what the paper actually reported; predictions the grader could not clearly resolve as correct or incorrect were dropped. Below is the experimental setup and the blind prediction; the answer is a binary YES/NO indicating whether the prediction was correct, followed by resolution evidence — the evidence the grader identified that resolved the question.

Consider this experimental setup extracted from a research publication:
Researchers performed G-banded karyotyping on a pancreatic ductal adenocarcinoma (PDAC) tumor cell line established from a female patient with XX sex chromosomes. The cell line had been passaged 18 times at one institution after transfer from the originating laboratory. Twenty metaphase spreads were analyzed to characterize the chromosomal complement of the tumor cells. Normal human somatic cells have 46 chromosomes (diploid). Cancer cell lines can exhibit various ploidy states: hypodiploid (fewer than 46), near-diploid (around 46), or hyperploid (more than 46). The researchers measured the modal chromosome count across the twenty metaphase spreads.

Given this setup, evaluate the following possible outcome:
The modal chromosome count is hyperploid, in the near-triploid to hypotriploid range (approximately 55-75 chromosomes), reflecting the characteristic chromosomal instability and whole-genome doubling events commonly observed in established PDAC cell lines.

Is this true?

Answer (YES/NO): NO